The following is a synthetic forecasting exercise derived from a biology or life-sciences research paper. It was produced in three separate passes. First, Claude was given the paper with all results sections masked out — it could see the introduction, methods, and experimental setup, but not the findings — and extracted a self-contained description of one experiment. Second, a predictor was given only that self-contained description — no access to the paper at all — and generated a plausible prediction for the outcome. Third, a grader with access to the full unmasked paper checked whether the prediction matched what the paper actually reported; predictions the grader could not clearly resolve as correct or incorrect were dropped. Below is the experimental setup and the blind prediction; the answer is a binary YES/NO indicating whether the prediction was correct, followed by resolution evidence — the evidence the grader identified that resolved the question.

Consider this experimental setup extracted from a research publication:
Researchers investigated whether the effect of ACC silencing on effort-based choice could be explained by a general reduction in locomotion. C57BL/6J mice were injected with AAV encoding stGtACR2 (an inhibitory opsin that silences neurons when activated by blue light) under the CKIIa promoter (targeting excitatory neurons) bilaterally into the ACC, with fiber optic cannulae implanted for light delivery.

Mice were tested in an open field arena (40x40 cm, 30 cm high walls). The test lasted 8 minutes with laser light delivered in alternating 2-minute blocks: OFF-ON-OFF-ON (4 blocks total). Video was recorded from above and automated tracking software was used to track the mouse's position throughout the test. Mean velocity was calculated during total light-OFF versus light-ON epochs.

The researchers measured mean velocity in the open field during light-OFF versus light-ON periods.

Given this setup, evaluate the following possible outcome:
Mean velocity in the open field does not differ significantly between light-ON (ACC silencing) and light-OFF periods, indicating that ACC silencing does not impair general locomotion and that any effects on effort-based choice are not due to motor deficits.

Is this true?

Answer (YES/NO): YES